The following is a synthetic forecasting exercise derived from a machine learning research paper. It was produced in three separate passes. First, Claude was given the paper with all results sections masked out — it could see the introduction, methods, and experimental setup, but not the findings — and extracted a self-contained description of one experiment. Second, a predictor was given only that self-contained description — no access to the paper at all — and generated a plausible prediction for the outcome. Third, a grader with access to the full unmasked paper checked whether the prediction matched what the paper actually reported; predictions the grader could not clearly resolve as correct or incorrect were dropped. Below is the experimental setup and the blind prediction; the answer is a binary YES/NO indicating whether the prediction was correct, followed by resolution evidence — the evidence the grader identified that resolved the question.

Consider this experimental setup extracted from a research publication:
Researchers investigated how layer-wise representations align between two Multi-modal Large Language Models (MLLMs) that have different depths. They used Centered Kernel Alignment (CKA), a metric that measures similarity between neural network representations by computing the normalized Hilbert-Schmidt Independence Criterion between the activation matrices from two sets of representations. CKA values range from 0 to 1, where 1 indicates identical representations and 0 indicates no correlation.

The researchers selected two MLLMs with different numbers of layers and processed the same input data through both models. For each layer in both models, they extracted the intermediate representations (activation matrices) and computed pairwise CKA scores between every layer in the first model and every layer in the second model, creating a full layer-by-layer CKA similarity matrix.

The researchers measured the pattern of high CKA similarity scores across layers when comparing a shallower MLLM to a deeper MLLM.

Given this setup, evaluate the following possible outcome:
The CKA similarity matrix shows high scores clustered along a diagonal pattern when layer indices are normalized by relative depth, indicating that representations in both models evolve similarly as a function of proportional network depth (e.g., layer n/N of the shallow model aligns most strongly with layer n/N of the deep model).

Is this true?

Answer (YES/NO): YES